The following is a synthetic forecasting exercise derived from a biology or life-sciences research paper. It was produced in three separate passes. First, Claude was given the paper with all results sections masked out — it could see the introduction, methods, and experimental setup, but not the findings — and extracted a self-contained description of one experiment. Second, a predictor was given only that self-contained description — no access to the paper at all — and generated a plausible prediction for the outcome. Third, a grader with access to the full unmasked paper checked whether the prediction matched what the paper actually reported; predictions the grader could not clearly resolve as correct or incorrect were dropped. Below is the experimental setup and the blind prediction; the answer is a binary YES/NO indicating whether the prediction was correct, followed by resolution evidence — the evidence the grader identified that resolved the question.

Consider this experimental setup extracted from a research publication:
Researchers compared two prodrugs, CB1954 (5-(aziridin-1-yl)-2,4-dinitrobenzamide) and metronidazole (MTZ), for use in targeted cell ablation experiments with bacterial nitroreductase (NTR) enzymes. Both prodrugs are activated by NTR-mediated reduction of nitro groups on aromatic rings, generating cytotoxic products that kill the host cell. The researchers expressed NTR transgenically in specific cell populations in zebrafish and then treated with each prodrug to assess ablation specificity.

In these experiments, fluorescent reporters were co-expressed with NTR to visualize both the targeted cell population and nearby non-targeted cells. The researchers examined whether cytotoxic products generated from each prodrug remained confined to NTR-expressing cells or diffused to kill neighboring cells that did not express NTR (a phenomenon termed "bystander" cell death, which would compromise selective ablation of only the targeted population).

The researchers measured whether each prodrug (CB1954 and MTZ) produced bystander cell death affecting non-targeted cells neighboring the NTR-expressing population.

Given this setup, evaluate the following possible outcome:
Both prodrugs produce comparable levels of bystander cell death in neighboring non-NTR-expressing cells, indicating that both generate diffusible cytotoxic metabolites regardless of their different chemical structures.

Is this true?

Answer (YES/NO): NO